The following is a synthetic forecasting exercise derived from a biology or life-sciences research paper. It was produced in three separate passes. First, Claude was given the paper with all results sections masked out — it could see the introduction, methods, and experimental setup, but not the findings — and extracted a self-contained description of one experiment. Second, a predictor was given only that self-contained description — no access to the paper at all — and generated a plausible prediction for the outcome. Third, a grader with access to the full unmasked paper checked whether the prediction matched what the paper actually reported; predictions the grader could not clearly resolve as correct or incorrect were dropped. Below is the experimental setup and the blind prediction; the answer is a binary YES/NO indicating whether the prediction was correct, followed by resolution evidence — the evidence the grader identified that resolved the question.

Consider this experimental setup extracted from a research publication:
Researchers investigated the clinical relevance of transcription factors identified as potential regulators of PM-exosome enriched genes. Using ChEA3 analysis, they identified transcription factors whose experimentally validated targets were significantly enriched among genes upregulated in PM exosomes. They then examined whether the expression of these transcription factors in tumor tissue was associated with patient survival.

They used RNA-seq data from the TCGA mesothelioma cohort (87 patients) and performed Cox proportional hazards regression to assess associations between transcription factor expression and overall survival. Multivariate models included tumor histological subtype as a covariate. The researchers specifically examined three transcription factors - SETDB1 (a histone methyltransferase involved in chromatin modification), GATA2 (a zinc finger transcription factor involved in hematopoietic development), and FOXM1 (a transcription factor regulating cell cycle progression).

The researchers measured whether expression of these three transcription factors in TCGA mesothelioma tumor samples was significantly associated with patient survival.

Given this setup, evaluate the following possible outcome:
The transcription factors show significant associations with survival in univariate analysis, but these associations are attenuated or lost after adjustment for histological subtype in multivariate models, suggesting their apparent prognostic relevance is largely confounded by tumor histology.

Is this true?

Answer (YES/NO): NO